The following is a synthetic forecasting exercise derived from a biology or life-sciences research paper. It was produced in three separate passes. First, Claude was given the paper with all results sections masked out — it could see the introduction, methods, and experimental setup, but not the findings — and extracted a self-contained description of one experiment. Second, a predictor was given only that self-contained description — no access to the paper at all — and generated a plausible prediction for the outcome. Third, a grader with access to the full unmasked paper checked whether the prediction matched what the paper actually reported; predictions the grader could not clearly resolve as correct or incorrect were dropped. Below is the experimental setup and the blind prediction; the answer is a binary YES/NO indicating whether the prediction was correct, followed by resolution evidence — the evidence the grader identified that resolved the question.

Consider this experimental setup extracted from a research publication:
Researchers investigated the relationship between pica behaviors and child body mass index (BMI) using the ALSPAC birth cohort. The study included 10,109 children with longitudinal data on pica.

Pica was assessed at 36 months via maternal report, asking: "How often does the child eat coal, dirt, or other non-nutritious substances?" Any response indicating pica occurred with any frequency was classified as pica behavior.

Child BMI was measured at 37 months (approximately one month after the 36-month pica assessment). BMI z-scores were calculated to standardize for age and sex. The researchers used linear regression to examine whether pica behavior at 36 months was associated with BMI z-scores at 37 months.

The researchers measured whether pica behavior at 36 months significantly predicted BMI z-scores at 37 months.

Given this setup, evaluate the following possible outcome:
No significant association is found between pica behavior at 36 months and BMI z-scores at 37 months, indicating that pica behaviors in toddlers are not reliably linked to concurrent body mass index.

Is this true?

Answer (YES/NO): YES